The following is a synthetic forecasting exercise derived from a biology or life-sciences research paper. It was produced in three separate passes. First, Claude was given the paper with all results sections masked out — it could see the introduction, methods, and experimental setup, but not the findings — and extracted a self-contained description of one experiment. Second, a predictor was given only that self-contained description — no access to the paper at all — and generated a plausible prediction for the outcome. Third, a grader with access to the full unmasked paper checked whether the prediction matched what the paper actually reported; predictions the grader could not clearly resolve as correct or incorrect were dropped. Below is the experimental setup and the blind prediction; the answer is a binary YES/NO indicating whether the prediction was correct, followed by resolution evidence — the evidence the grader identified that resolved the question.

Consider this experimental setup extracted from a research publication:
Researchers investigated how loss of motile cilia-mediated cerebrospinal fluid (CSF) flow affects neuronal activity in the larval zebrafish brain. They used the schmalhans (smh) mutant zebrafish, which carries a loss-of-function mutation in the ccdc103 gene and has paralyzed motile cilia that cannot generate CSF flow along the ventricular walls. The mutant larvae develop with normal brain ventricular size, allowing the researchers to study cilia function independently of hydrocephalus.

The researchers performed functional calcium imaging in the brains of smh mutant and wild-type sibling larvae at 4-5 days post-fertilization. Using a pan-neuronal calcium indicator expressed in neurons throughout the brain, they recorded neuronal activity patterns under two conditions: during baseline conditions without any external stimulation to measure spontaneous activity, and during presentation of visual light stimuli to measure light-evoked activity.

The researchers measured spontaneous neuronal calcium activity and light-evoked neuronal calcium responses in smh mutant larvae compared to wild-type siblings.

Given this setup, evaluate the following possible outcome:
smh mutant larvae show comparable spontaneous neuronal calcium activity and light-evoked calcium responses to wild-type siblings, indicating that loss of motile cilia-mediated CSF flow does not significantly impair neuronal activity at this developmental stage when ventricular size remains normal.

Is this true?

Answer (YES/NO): NO